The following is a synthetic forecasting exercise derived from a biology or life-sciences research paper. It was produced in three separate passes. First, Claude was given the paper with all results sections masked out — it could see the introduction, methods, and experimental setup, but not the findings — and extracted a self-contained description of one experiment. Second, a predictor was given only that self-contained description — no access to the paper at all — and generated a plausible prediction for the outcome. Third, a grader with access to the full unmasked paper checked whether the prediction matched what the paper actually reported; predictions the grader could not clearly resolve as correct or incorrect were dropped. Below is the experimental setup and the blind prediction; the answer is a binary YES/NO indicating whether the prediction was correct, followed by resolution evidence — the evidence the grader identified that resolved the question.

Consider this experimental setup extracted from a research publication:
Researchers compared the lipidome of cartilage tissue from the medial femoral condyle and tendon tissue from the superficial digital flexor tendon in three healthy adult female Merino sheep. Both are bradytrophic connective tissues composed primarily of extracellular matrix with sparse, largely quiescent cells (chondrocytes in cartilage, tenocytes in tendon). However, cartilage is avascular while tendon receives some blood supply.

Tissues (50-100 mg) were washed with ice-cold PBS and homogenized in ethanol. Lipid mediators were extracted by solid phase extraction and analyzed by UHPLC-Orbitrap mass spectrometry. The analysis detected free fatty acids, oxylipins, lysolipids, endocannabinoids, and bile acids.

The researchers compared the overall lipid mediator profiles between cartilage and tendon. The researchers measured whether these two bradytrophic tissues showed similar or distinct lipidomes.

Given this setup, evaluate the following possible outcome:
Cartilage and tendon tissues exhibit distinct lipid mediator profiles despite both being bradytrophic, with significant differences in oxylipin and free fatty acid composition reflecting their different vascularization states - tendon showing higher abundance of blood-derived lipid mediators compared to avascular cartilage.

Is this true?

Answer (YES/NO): NO